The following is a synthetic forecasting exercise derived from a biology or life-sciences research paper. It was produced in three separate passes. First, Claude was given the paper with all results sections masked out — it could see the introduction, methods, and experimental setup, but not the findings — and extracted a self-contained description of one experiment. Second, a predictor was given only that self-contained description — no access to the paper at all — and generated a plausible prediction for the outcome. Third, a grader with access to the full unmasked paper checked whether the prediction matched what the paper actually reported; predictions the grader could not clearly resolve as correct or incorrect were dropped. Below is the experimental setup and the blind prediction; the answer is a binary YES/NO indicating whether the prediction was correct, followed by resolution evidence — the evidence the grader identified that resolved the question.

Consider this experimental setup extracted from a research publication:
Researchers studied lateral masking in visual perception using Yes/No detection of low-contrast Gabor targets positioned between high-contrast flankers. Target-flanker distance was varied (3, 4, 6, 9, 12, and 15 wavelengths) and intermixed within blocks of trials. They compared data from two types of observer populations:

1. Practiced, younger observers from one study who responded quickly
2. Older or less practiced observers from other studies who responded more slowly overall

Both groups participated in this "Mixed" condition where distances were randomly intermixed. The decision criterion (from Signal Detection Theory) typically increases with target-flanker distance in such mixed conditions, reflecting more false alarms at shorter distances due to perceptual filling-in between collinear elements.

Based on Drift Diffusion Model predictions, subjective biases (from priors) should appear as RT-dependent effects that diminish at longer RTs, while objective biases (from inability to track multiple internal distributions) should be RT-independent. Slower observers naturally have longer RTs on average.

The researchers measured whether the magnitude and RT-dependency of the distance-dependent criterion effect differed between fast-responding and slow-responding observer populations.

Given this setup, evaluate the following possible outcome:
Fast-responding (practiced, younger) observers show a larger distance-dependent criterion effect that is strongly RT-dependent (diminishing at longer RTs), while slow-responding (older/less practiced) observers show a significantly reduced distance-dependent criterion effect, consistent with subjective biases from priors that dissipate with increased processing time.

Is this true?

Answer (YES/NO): NO